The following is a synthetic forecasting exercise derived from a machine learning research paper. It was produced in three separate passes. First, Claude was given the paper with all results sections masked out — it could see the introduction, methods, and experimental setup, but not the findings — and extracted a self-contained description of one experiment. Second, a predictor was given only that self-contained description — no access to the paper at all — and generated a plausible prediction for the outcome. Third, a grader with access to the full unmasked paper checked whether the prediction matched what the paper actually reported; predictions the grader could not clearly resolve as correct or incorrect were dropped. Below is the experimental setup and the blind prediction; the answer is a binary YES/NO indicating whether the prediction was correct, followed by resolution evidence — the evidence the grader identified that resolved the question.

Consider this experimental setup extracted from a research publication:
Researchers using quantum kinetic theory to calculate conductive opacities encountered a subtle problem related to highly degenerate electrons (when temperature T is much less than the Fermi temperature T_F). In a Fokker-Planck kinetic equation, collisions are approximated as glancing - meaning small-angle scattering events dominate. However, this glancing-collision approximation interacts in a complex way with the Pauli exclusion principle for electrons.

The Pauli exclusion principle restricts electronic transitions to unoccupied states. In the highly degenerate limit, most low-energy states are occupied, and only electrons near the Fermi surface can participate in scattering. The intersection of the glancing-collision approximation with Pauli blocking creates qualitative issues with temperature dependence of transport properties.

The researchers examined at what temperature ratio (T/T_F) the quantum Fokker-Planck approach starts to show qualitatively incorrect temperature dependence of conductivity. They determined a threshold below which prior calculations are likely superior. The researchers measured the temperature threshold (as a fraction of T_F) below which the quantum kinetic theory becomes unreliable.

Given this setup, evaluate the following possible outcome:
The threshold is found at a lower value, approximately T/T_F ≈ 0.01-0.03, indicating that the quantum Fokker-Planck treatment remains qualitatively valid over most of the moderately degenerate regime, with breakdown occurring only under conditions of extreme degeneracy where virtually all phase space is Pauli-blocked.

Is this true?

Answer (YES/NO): NO